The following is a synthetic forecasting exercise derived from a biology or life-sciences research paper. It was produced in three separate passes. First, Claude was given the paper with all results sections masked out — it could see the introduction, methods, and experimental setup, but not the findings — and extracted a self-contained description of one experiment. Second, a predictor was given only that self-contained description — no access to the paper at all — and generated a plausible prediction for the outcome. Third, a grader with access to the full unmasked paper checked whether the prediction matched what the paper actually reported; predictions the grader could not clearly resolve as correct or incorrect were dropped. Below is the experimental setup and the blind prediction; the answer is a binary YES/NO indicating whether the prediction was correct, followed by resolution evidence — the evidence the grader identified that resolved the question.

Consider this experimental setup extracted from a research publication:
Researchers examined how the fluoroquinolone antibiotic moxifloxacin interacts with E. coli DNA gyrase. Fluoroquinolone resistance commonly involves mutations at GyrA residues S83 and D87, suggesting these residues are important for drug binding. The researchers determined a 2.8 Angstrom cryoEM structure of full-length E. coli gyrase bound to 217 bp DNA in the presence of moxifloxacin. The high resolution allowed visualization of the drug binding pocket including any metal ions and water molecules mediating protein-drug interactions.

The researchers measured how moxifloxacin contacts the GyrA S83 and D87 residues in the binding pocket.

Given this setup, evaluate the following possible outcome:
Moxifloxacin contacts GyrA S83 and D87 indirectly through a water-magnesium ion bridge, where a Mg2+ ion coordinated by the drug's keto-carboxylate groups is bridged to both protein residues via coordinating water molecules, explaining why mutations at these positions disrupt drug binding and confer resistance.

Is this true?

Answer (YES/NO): YES